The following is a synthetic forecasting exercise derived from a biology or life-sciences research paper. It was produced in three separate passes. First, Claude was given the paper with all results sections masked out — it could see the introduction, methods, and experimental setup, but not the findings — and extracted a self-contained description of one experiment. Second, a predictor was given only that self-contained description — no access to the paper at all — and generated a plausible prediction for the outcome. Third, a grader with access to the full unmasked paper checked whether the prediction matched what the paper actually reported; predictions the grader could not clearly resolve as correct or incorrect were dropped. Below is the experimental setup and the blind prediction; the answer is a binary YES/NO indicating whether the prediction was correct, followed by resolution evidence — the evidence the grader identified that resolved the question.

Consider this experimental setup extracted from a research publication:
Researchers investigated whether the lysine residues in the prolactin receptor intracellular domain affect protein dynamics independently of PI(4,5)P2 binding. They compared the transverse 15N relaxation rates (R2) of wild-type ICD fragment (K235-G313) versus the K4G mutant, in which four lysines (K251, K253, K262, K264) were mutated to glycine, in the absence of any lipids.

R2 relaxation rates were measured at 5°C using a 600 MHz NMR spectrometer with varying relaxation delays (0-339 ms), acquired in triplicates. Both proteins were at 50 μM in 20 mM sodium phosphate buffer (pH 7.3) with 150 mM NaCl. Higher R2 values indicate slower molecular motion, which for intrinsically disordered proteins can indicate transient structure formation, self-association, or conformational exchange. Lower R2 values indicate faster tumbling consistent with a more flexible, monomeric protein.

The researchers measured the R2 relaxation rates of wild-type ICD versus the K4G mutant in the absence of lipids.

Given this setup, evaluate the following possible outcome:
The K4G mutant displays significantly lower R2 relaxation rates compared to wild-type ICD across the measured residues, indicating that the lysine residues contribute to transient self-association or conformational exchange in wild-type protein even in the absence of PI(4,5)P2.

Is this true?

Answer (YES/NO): NO